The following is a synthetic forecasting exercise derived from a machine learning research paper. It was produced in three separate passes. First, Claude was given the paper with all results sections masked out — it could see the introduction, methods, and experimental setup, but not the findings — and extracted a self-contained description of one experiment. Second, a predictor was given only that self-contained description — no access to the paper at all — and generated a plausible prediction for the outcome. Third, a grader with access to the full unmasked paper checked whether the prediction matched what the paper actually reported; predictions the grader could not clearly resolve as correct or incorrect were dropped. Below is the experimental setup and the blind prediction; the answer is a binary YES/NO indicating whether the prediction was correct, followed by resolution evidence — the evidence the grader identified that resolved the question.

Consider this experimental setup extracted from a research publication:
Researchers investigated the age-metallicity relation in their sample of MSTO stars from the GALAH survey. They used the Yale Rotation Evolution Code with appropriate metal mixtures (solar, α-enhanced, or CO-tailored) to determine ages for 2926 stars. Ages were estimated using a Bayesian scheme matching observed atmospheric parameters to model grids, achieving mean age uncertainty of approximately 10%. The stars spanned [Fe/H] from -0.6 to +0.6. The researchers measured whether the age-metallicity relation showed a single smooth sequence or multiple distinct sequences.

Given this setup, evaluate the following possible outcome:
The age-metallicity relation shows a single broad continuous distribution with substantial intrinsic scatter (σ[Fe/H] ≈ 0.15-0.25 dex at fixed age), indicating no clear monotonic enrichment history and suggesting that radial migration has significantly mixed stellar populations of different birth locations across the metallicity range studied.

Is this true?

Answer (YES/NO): NO